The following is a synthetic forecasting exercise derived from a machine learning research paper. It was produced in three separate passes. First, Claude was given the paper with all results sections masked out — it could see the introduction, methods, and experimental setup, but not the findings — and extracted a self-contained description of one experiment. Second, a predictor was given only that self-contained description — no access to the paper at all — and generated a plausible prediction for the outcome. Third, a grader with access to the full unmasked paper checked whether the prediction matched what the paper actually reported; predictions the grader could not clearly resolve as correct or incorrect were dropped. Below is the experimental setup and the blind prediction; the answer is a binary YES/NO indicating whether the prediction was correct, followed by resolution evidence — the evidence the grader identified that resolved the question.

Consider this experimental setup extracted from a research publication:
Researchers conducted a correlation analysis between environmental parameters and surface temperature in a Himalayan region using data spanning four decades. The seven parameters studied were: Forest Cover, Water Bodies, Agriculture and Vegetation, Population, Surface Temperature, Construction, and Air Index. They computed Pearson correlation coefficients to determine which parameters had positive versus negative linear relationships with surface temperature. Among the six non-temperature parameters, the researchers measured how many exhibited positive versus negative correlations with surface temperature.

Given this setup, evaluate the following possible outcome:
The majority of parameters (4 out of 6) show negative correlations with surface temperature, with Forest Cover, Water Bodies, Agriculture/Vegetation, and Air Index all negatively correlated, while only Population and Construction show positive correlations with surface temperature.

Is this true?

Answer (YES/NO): NO